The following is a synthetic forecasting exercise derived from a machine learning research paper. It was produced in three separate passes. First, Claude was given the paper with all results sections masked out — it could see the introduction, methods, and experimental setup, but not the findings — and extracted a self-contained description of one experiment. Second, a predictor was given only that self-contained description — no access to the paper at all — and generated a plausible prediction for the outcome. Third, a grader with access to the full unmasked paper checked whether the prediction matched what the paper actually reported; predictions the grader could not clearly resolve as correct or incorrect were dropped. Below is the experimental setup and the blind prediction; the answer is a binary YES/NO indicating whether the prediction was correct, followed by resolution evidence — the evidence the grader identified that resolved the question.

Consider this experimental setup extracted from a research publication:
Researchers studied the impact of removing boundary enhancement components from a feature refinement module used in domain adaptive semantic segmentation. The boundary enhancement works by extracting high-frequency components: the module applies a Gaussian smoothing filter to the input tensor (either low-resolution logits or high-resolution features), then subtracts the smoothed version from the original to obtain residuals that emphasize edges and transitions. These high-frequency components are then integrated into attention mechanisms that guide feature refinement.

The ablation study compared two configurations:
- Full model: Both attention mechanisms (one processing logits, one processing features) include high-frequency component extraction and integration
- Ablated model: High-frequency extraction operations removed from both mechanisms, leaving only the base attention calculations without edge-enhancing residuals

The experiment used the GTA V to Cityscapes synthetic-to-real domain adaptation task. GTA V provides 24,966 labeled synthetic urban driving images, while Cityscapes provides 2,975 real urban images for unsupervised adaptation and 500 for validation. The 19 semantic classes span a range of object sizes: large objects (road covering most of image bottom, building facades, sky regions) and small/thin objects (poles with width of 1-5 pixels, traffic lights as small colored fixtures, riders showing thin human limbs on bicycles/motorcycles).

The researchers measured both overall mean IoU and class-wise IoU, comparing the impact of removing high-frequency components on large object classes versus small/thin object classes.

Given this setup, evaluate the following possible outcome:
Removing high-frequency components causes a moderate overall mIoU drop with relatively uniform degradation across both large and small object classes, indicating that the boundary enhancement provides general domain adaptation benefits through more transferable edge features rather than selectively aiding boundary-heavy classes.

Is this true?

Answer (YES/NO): NO